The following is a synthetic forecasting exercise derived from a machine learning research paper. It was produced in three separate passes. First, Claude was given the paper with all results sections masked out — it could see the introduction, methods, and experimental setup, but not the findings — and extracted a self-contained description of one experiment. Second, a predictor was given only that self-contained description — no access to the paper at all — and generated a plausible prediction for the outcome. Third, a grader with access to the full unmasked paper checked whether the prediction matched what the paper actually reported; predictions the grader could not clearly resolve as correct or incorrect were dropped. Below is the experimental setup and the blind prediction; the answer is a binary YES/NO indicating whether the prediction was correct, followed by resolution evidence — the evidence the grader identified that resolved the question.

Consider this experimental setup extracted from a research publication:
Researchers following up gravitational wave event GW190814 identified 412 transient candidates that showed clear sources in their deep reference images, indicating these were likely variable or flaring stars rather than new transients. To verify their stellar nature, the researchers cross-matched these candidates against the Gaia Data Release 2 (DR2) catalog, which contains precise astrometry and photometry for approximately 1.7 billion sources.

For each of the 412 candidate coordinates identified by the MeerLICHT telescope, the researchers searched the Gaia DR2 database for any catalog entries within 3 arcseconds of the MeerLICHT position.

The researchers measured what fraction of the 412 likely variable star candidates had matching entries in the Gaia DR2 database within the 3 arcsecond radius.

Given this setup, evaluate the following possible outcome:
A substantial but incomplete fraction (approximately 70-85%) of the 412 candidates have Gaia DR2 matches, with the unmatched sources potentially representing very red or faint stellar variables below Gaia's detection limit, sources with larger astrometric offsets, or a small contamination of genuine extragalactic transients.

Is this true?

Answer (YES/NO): NO